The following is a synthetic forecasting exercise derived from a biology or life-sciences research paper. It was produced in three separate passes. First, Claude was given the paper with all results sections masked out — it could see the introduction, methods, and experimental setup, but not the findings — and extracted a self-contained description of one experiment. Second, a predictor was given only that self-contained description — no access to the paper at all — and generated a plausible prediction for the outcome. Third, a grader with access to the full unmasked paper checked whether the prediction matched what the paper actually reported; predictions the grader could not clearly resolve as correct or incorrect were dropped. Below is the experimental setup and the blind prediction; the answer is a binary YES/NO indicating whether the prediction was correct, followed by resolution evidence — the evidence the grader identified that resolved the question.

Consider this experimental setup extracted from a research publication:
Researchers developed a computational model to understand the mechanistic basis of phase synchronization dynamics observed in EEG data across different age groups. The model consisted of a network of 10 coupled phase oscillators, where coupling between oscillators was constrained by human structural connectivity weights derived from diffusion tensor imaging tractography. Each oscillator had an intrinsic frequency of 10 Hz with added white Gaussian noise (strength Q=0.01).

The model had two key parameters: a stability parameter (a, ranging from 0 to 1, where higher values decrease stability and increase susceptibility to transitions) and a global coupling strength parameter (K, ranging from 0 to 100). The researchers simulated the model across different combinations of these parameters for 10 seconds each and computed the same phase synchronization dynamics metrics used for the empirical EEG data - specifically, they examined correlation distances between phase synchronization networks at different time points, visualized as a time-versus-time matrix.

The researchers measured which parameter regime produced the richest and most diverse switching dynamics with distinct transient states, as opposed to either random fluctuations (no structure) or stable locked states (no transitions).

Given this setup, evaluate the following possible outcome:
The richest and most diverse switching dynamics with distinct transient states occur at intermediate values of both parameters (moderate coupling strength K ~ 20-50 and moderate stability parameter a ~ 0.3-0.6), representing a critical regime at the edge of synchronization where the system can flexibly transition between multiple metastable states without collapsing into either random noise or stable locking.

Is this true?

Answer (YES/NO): NO